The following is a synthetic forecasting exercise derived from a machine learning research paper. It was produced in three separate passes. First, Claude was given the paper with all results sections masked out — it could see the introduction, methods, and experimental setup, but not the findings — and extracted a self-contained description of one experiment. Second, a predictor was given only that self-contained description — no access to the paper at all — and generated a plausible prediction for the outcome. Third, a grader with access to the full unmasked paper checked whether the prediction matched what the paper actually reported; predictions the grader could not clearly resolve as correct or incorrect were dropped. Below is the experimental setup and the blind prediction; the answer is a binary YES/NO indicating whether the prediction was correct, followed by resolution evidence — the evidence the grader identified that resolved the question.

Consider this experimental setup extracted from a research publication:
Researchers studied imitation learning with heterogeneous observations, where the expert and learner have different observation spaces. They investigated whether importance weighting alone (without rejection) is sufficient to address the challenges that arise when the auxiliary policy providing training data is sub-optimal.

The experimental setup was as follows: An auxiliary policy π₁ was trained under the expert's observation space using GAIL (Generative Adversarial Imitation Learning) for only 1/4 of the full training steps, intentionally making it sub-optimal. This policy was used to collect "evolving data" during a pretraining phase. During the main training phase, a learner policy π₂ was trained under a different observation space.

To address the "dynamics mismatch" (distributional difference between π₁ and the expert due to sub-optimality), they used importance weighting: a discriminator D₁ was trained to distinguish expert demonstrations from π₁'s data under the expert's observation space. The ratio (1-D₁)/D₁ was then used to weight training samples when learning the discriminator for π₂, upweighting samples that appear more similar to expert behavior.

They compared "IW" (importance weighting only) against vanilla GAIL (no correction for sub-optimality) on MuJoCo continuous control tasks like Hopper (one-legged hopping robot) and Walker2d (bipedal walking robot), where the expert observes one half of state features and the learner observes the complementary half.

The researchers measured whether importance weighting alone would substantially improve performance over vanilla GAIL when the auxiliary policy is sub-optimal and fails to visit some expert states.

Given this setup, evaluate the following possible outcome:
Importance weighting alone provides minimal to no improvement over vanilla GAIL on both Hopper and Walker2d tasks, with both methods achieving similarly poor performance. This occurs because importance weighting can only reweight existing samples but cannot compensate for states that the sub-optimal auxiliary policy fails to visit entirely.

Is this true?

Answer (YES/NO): NO